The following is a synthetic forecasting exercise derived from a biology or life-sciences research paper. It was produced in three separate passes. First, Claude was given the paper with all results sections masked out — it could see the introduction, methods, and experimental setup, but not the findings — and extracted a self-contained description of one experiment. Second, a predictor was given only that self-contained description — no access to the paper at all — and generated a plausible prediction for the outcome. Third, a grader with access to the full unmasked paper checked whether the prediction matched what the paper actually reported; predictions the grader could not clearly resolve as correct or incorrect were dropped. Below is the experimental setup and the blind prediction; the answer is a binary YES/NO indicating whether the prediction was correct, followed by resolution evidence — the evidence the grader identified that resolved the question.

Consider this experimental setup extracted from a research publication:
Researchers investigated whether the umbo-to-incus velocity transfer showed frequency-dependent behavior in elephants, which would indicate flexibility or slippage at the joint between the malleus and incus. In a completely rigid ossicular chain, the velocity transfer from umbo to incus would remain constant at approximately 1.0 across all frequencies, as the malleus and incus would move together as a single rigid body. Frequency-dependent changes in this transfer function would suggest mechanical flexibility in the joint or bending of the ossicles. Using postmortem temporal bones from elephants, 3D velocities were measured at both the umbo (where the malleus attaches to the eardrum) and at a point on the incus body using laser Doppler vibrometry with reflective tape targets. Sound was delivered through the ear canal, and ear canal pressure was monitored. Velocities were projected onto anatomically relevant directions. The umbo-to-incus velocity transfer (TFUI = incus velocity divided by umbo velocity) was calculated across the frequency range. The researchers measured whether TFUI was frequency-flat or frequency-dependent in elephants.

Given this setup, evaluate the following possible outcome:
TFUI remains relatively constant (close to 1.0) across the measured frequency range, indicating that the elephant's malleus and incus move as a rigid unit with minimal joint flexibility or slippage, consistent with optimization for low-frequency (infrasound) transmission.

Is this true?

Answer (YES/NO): NO